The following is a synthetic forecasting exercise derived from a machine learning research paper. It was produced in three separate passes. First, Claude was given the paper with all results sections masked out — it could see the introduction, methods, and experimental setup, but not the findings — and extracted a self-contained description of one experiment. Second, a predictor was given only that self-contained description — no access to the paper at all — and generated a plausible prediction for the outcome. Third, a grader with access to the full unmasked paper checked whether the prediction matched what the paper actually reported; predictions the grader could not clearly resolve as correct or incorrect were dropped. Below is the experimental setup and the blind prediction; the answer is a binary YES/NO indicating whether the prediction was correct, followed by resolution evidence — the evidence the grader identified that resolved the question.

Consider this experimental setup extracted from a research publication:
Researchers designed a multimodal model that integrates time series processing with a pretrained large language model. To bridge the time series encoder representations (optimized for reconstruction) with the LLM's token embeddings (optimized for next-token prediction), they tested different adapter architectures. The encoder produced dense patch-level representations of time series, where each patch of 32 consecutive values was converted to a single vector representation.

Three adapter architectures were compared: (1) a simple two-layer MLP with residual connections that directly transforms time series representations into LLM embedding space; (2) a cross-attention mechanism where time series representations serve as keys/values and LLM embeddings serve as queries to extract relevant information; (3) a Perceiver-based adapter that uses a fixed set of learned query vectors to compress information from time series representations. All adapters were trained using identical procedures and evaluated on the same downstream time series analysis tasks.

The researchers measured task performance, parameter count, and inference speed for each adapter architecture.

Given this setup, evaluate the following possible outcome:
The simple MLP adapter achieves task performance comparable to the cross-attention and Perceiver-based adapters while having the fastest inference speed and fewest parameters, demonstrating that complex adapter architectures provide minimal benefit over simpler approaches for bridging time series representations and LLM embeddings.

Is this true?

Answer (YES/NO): YES